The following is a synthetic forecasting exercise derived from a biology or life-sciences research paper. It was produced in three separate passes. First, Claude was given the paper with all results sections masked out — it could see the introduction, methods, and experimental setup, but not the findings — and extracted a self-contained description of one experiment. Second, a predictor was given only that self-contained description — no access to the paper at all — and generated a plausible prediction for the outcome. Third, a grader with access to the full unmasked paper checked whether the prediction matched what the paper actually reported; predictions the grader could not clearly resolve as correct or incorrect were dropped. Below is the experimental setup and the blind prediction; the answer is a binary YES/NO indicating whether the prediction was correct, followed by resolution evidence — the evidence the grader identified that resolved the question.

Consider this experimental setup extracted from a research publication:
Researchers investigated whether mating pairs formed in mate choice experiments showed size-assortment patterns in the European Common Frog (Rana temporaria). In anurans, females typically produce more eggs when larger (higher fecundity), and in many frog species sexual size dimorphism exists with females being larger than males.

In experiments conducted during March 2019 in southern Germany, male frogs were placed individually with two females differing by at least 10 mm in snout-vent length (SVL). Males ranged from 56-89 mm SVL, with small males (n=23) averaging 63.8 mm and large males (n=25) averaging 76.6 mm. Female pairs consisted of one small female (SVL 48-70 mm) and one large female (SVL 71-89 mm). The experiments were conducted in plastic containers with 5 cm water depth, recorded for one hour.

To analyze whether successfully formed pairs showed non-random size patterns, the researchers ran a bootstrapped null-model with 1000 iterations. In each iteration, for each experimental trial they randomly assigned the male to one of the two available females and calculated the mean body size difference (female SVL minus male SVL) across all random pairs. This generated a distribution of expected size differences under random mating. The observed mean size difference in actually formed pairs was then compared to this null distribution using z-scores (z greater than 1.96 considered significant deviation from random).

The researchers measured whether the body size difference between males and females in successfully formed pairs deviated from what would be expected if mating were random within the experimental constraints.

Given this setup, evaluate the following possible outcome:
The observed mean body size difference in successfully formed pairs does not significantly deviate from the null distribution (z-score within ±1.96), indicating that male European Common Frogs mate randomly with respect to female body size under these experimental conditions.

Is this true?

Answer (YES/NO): NO